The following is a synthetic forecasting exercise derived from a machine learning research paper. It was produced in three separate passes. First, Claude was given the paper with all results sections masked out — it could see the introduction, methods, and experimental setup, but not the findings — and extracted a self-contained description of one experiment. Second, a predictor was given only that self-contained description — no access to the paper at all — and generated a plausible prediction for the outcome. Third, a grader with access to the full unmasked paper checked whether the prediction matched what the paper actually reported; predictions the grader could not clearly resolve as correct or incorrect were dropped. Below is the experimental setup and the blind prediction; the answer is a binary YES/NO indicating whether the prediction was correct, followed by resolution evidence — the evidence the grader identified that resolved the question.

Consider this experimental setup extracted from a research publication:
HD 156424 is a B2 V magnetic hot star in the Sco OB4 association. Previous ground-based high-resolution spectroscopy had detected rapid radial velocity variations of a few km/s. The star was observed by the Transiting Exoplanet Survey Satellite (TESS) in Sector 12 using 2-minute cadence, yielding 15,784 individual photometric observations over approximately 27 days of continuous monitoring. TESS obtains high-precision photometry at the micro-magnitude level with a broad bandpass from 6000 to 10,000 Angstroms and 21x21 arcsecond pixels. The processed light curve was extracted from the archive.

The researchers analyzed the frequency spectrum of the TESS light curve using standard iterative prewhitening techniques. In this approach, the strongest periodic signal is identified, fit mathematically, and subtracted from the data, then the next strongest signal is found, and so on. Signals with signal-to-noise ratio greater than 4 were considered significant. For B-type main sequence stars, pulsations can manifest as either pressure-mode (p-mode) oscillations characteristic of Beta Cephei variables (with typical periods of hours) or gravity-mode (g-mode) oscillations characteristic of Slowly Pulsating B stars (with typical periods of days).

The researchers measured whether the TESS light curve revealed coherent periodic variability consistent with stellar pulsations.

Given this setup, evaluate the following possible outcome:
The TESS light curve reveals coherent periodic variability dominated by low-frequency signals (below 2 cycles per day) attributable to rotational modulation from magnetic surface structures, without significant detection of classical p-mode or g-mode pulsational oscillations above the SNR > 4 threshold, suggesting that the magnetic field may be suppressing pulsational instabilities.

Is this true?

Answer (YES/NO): NO